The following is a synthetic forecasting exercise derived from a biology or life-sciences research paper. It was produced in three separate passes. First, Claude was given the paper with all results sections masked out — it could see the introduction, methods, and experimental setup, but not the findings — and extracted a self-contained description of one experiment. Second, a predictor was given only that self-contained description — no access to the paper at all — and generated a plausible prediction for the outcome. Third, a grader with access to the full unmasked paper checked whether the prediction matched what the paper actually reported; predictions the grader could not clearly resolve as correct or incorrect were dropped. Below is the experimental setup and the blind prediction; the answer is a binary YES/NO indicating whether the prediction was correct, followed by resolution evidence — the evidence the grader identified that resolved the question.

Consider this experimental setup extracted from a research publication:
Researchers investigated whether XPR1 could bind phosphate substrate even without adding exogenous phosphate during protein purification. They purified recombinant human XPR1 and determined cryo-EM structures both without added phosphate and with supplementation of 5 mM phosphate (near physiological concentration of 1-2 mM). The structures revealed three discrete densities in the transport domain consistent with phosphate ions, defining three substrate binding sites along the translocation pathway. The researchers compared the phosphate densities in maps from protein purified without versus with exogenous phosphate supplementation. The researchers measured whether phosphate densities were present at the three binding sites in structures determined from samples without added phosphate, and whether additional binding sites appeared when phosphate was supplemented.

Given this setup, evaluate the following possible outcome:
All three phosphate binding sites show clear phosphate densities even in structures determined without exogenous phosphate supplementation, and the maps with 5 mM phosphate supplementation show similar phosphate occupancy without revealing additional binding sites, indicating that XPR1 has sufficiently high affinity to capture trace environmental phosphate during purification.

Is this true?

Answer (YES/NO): YES